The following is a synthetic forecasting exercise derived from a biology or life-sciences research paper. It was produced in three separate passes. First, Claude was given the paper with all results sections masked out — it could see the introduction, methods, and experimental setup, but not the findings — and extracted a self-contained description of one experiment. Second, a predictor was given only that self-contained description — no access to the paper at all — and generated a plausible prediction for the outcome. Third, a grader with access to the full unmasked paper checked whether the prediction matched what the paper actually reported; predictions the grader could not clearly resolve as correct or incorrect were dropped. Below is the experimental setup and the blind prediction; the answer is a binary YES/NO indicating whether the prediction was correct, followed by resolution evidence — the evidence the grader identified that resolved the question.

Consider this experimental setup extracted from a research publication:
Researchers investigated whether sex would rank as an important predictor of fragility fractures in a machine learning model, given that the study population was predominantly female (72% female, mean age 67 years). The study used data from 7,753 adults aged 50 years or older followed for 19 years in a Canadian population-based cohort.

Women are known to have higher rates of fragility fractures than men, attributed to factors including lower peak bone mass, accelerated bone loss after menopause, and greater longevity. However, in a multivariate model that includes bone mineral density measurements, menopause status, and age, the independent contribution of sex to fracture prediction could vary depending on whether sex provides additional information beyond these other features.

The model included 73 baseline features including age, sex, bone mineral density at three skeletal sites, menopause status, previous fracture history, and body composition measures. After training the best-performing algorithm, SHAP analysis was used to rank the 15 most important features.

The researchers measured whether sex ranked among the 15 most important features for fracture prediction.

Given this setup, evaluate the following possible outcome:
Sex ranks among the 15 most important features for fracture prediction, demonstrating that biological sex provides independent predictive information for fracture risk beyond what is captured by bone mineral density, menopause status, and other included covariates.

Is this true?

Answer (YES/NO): YES